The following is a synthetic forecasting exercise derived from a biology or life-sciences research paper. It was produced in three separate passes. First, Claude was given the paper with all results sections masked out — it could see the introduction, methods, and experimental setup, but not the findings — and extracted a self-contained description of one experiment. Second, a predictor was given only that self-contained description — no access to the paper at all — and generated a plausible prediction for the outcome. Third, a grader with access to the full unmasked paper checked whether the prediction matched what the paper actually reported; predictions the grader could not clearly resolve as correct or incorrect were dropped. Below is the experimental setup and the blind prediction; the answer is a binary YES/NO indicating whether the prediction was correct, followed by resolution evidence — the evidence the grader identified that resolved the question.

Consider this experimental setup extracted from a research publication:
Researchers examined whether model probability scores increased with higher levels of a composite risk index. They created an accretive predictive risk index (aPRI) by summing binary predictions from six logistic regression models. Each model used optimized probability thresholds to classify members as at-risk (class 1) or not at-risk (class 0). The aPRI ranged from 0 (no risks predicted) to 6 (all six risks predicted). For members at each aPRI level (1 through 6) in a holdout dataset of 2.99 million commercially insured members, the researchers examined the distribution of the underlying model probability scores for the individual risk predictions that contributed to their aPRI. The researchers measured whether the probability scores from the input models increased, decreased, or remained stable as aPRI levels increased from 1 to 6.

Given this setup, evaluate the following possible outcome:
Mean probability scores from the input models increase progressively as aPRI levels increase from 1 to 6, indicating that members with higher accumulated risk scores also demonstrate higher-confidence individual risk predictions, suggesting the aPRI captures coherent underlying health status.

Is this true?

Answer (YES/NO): NO